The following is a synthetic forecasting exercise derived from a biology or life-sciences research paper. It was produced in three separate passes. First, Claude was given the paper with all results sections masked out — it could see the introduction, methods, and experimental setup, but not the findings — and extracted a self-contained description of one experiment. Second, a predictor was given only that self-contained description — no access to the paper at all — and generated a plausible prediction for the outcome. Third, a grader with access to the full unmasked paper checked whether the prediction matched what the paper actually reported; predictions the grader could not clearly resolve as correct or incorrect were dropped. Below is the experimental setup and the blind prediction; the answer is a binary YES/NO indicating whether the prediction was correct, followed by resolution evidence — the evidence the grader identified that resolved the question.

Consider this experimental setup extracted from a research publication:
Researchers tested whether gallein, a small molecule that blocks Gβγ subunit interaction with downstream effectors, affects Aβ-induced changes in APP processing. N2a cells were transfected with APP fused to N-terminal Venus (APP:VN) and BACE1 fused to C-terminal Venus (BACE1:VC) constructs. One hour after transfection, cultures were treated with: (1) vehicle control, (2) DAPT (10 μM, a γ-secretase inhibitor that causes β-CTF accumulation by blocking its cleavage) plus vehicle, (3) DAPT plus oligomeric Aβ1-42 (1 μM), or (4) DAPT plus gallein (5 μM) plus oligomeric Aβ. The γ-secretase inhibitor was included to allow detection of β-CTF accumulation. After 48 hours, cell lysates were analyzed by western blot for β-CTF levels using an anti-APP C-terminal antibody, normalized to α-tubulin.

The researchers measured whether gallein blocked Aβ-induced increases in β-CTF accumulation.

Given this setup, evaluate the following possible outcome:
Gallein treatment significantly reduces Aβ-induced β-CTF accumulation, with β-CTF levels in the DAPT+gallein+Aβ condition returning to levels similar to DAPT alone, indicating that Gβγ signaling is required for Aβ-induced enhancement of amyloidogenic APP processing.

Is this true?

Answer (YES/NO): YES